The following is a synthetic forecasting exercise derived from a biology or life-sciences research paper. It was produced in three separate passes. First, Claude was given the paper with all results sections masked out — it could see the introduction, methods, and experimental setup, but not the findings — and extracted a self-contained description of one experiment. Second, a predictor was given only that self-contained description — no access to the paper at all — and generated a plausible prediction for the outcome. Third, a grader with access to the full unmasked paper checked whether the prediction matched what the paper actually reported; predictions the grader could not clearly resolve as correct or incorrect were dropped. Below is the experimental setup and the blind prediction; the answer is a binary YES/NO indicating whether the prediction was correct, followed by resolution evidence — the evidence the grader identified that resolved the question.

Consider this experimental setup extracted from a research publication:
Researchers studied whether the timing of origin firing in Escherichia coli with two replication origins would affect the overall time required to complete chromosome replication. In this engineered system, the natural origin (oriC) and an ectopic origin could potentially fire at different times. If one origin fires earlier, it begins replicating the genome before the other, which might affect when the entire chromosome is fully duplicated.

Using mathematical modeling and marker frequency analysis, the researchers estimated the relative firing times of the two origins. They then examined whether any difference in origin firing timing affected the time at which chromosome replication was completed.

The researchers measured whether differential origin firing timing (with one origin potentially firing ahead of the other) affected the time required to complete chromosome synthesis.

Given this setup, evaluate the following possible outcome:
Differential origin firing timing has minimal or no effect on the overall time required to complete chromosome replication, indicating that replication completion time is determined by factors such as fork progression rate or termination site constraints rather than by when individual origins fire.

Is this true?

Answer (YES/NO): YES